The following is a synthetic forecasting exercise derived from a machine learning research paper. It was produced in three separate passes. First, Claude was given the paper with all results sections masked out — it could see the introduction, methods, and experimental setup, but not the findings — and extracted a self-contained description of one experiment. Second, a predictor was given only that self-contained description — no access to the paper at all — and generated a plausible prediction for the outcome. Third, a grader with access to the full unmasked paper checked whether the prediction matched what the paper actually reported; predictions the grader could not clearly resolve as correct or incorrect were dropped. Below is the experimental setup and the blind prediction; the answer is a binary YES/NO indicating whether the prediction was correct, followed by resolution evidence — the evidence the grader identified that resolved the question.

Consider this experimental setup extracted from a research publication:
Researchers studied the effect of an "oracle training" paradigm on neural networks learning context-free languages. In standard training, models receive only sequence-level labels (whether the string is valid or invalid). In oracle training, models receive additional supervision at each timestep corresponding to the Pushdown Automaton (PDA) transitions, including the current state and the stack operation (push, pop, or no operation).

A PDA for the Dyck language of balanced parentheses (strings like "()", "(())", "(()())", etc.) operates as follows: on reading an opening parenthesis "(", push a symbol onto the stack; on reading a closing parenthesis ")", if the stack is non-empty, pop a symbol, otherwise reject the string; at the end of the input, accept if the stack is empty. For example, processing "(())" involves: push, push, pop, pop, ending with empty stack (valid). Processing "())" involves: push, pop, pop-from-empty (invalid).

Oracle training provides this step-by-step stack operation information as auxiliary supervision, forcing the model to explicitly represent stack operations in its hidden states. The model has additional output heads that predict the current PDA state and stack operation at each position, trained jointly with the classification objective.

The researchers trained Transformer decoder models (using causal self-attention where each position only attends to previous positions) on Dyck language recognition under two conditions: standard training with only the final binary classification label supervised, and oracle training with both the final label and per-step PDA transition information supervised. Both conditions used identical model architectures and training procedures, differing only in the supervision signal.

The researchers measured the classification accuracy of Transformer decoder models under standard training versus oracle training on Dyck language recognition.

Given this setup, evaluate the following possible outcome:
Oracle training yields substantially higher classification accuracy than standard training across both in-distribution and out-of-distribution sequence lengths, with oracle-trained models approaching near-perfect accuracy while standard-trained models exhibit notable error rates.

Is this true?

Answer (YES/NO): NO